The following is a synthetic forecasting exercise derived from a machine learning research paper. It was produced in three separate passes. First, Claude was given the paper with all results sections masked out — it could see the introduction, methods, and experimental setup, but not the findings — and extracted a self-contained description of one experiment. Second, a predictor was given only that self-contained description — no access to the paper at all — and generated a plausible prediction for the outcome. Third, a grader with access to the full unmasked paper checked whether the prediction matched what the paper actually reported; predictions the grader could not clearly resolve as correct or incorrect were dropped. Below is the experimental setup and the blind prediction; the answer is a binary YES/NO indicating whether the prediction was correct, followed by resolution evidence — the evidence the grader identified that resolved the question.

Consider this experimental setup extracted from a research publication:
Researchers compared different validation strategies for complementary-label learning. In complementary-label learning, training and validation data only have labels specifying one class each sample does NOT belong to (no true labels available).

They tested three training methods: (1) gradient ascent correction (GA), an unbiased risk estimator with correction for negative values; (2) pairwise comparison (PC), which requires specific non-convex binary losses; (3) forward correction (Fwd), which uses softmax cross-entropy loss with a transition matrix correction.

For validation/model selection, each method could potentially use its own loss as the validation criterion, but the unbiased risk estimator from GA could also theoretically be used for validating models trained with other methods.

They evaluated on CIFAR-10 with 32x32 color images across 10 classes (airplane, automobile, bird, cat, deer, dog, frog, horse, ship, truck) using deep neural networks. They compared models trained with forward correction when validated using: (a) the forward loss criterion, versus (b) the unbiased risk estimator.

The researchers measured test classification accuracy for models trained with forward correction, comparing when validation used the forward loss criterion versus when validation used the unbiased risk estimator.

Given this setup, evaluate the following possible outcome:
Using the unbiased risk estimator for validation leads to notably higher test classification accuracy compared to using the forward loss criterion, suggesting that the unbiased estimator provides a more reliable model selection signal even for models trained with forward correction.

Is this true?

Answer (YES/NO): NO